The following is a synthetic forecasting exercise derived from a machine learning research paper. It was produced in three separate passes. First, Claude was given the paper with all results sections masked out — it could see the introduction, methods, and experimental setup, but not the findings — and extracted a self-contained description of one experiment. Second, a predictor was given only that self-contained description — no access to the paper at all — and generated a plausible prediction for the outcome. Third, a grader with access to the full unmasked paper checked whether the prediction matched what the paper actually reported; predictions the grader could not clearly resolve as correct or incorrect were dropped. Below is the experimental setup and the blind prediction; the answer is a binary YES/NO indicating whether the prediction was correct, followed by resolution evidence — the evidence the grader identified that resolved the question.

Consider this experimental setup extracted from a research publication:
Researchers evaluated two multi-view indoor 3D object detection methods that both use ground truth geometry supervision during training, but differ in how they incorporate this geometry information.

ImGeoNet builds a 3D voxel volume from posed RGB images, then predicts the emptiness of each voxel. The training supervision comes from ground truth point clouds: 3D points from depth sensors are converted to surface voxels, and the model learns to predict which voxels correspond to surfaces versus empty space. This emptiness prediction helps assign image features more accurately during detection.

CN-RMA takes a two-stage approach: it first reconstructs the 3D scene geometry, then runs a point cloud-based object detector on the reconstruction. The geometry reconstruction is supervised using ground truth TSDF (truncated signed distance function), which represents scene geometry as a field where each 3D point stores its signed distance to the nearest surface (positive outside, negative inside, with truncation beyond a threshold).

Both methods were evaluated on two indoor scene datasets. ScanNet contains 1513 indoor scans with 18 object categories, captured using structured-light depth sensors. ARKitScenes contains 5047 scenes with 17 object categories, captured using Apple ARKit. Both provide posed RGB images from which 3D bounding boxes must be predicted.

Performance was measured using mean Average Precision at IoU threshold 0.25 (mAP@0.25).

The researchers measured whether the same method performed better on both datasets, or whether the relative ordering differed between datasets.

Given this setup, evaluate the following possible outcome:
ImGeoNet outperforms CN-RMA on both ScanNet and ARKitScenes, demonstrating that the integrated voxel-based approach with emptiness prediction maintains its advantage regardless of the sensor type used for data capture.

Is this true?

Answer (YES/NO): NO